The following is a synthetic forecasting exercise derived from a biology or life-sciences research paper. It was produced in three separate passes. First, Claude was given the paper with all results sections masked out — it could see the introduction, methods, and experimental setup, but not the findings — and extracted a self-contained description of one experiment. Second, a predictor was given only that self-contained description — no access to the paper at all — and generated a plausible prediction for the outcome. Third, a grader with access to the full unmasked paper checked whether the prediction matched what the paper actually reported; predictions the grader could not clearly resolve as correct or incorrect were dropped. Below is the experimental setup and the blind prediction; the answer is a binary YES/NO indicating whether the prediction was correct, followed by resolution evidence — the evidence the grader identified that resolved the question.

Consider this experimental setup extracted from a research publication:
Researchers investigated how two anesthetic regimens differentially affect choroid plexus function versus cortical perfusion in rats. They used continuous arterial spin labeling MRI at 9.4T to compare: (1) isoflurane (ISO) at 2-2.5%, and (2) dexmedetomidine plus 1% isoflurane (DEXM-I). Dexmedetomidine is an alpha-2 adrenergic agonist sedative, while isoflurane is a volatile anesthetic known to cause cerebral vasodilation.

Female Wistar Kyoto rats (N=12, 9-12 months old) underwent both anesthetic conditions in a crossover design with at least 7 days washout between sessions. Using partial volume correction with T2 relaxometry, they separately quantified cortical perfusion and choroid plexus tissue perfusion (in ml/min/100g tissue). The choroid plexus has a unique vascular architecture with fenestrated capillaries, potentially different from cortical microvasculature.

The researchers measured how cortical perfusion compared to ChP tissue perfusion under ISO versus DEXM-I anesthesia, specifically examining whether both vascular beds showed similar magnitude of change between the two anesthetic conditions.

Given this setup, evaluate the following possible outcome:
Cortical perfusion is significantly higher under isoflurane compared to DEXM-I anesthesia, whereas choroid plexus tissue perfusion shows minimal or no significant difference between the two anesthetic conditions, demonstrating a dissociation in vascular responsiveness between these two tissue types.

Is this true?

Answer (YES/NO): NO